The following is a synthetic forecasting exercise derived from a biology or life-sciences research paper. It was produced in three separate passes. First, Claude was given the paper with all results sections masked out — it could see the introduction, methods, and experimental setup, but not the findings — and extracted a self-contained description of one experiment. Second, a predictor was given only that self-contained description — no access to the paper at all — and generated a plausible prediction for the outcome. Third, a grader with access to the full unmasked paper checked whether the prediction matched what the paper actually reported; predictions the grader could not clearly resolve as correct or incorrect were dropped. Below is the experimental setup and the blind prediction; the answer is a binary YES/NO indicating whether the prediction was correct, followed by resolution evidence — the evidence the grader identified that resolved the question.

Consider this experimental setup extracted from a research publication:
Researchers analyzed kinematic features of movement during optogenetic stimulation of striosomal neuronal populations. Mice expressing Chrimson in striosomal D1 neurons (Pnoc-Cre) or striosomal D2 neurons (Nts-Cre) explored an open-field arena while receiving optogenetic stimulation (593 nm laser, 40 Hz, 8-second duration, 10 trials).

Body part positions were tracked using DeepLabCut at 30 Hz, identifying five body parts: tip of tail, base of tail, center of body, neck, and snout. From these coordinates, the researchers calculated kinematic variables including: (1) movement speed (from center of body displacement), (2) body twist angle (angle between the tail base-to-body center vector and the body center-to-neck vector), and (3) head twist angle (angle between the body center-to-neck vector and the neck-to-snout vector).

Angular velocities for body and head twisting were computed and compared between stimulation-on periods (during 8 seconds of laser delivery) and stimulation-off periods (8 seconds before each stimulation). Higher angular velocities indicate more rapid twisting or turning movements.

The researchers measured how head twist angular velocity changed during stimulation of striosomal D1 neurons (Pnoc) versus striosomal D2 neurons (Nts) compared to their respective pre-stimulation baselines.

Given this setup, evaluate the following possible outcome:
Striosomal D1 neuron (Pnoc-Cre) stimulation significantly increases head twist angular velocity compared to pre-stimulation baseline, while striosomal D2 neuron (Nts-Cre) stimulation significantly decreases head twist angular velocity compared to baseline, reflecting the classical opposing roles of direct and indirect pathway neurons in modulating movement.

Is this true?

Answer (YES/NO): NO